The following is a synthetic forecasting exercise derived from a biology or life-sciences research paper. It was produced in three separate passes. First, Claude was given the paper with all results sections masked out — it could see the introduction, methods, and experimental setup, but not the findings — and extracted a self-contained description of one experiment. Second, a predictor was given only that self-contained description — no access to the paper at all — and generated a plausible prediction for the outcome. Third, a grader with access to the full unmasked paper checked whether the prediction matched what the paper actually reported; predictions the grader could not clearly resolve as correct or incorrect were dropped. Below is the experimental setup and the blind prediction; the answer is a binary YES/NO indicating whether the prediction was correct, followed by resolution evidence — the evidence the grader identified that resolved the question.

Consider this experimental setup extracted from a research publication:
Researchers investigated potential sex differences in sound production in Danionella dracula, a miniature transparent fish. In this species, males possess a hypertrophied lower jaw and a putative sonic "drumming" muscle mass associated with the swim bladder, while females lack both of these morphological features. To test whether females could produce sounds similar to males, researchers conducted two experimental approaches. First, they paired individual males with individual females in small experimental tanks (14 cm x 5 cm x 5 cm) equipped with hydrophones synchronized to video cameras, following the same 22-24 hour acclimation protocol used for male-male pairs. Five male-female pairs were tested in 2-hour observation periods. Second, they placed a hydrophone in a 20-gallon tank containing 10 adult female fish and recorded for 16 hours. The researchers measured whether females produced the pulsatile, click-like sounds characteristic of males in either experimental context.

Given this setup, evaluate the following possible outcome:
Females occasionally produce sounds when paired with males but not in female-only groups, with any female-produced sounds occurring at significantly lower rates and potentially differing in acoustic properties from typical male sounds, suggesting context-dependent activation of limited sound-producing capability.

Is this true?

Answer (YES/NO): NO